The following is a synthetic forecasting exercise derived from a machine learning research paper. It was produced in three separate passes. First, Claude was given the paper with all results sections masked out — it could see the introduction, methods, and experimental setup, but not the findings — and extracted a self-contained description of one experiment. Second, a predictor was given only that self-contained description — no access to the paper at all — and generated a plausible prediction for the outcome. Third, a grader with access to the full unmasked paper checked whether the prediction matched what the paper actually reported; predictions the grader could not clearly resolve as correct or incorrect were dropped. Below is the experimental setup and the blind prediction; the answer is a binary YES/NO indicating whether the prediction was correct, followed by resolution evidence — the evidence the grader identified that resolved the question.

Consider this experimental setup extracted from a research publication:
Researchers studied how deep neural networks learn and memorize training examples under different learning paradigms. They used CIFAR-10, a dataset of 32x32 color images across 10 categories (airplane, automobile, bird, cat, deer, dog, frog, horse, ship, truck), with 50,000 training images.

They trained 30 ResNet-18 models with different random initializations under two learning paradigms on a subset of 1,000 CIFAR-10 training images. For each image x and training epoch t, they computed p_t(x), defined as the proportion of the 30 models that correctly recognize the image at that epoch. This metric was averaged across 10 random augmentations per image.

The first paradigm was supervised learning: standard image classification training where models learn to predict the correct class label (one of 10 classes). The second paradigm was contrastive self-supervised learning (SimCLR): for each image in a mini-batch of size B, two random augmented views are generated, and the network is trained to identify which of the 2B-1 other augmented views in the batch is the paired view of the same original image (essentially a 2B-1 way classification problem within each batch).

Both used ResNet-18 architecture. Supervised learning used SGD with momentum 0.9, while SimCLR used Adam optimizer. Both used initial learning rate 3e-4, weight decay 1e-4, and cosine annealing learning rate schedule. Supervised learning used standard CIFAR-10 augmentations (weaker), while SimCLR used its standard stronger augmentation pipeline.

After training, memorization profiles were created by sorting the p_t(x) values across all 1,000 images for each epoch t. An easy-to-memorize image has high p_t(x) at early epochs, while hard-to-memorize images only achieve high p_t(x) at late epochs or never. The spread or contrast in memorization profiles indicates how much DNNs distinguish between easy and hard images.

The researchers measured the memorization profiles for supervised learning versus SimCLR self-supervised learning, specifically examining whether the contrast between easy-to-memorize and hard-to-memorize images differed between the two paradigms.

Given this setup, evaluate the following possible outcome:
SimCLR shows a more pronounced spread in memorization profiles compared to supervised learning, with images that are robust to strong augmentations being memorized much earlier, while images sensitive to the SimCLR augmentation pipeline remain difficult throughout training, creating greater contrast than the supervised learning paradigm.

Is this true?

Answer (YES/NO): NO